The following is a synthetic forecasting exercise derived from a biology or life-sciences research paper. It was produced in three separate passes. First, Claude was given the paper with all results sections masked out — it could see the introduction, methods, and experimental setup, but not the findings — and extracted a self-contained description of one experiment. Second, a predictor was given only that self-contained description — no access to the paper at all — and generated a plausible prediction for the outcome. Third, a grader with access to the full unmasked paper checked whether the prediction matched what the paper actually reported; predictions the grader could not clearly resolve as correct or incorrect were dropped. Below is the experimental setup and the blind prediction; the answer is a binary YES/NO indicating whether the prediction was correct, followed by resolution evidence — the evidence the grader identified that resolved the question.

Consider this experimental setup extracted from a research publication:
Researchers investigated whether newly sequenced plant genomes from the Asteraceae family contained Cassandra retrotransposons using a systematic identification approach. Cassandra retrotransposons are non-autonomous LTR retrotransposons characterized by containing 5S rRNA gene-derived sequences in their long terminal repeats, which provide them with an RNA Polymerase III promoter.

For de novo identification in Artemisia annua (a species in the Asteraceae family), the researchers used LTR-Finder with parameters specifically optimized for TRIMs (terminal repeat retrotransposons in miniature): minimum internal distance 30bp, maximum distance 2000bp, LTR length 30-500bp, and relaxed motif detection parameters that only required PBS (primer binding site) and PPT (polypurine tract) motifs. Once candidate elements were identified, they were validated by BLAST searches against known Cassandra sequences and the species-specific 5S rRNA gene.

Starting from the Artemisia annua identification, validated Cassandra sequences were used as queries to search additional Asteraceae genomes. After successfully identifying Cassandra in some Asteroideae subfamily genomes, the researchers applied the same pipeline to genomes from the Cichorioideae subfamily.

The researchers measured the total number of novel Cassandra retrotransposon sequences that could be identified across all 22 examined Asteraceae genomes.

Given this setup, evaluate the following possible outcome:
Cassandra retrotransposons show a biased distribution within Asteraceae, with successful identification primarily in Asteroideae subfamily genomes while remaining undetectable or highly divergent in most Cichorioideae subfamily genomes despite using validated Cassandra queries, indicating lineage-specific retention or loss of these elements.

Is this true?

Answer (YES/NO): YES